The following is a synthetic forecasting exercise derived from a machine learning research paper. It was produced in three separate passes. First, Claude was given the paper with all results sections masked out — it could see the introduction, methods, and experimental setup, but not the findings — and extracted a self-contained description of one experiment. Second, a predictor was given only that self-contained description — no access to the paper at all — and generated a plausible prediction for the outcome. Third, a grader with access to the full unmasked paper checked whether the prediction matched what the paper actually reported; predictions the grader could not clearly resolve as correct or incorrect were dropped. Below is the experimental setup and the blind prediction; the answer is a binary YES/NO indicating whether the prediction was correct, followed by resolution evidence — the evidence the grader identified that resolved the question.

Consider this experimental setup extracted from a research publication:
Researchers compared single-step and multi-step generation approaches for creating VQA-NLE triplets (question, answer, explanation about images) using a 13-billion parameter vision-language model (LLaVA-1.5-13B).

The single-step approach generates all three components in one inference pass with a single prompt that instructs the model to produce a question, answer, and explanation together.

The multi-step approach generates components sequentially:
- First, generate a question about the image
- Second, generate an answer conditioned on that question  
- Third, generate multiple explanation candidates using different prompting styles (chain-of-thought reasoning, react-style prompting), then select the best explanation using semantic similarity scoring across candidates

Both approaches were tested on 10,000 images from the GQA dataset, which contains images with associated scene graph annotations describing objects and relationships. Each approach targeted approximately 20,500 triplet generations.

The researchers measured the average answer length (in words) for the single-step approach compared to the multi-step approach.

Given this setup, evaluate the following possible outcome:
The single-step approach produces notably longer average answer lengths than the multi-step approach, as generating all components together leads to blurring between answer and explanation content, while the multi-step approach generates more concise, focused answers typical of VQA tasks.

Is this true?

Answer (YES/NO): YES